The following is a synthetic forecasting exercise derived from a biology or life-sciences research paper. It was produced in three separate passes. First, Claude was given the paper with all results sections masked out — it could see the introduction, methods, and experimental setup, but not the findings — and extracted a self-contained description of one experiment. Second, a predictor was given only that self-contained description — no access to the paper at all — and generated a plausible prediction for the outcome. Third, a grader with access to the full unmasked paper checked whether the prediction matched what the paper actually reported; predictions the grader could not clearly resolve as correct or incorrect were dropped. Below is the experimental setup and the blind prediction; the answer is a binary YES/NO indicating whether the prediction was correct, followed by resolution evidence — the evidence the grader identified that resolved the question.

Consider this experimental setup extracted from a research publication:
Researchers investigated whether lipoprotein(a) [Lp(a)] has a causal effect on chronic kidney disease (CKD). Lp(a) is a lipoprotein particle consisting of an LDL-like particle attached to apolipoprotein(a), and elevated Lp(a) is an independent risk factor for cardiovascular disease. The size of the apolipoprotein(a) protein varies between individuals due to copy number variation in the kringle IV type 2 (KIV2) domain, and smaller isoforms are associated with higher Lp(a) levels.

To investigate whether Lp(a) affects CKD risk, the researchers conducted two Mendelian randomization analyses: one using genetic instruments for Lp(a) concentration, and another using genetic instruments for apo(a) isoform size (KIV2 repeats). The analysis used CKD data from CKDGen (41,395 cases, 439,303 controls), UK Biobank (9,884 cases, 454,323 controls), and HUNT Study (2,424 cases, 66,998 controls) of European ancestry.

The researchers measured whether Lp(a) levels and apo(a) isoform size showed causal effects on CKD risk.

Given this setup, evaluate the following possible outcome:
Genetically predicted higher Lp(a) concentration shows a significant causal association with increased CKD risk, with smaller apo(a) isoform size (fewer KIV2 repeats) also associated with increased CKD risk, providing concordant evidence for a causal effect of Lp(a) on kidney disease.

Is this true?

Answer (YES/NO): NO